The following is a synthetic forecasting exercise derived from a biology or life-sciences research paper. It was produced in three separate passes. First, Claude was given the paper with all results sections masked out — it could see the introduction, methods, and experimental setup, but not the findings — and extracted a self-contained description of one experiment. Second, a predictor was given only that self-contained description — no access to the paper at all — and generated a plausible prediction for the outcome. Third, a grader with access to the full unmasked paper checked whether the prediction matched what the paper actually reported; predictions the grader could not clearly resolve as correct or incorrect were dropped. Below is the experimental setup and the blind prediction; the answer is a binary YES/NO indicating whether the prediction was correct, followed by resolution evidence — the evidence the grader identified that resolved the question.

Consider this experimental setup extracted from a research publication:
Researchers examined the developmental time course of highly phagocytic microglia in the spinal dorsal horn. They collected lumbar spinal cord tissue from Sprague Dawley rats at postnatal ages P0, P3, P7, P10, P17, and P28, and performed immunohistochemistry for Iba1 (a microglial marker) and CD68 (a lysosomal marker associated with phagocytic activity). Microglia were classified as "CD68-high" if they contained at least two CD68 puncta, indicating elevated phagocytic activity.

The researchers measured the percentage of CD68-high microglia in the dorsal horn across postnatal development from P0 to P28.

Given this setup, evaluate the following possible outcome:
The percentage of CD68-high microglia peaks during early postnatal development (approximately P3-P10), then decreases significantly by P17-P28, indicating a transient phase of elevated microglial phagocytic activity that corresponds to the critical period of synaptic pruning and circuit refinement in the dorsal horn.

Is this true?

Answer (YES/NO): NO